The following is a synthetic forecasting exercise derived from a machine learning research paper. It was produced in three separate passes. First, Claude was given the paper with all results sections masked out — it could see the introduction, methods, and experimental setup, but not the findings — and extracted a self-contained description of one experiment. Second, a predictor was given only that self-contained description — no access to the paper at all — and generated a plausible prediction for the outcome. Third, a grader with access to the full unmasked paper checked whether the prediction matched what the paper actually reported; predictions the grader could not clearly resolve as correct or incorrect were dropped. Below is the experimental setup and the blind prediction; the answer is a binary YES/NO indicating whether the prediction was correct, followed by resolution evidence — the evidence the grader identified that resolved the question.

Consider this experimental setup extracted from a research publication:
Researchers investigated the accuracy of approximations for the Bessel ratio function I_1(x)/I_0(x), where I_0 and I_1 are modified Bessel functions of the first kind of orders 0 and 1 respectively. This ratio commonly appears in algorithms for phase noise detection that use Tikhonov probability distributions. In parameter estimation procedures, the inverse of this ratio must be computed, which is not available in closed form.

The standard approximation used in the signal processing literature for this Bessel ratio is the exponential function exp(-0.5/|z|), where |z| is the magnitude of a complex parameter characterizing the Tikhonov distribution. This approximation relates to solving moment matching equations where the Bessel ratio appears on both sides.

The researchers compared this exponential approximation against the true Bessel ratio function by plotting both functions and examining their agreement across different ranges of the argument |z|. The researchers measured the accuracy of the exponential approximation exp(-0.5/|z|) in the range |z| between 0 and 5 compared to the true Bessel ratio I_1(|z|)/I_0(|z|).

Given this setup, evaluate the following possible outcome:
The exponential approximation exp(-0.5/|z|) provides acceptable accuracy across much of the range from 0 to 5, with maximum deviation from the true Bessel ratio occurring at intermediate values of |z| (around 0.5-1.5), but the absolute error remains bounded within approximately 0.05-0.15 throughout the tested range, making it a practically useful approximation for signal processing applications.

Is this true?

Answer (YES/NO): NO